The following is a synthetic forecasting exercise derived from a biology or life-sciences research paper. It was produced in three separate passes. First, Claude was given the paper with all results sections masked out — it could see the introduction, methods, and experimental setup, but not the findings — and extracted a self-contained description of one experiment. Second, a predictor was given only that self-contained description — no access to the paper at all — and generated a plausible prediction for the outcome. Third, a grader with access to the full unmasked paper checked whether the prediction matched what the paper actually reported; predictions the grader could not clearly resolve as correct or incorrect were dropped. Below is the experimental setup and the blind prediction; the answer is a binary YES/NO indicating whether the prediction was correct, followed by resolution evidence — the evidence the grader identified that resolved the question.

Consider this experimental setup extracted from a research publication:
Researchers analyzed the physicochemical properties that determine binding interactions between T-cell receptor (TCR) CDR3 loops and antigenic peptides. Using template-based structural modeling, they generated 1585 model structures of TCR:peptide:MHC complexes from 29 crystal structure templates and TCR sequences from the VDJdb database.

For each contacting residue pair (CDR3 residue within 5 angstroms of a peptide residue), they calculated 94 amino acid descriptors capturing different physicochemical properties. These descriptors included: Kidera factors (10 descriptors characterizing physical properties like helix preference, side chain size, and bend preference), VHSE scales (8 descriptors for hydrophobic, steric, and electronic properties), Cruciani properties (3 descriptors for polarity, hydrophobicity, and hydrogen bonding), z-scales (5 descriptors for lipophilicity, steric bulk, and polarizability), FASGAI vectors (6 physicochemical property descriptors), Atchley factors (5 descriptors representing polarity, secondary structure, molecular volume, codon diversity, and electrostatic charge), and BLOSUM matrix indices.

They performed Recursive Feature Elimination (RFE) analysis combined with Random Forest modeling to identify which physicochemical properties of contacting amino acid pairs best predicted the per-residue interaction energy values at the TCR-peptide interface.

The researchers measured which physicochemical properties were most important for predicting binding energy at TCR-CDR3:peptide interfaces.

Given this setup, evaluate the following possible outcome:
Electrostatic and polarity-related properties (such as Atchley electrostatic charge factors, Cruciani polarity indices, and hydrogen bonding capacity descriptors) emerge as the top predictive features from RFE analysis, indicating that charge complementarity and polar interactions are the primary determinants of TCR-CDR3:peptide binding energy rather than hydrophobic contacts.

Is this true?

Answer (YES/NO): NO